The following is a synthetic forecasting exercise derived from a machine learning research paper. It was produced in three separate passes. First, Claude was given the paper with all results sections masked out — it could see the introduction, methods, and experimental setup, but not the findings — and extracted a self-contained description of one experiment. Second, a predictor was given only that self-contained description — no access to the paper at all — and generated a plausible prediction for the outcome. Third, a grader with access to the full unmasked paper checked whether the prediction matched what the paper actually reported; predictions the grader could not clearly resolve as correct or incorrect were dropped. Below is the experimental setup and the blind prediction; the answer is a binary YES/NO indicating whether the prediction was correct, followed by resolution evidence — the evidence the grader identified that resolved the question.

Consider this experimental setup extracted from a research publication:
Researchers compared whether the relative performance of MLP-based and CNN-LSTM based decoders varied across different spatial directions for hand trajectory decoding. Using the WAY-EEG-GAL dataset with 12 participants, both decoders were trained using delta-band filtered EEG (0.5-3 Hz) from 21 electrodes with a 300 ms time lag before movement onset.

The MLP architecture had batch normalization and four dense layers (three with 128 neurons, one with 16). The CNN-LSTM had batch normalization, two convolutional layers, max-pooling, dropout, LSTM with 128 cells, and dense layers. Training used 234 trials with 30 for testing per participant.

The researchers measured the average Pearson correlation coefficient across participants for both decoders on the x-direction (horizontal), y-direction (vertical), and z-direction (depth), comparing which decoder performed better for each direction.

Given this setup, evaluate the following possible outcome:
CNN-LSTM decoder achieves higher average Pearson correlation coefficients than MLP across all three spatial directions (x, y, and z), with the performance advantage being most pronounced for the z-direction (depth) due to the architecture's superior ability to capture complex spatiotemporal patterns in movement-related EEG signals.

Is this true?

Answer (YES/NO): NO